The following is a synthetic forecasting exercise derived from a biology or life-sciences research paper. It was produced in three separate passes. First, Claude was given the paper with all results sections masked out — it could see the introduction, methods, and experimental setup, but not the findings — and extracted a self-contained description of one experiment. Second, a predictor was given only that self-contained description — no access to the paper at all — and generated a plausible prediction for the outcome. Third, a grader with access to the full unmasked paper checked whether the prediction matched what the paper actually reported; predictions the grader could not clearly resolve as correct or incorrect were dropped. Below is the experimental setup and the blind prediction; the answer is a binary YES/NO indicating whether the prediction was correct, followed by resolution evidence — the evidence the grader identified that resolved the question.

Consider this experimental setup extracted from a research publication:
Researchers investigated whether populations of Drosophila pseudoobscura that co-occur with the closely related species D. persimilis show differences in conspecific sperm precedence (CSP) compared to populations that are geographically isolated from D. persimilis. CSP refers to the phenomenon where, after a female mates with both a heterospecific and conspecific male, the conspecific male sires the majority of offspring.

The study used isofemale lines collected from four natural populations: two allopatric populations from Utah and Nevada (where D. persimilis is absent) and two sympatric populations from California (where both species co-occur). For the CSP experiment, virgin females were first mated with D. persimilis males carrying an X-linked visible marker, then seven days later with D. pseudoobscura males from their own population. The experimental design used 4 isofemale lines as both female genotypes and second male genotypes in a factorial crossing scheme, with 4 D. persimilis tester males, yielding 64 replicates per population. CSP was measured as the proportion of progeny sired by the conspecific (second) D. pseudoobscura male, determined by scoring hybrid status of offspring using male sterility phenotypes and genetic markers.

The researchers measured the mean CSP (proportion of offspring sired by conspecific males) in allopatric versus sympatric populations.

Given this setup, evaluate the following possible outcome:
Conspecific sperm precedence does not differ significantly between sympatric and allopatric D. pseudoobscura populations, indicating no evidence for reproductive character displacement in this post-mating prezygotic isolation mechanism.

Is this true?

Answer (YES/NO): NO